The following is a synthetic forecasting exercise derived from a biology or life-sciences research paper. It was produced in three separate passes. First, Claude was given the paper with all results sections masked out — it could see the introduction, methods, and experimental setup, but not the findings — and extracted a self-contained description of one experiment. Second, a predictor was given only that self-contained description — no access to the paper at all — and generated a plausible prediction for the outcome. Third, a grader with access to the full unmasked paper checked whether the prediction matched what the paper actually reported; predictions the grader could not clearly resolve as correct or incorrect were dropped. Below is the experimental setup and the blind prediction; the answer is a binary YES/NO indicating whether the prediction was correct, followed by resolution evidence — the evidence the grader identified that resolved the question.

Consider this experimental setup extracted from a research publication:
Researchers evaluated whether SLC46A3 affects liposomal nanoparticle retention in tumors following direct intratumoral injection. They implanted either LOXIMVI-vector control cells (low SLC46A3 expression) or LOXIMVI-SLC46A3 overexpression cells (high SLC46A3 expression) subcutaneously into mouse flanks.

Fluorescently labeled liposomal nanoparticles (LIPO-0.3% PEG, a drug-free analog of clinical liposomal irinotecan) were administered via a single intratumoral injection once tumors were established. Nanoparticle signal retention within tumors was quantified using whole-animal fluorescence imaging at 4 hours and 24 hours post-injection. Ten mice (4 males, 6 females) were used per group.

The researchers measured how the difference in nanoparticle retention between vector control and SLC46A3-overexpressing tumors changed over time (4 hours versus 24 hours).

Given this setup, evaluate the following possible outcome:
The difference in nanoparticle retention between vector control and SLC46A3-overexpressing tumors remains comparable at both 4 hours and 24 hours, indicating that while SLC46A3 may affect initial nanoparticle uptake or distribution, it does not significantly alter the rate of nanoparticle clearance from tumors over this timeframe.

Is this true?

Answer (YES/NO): NO